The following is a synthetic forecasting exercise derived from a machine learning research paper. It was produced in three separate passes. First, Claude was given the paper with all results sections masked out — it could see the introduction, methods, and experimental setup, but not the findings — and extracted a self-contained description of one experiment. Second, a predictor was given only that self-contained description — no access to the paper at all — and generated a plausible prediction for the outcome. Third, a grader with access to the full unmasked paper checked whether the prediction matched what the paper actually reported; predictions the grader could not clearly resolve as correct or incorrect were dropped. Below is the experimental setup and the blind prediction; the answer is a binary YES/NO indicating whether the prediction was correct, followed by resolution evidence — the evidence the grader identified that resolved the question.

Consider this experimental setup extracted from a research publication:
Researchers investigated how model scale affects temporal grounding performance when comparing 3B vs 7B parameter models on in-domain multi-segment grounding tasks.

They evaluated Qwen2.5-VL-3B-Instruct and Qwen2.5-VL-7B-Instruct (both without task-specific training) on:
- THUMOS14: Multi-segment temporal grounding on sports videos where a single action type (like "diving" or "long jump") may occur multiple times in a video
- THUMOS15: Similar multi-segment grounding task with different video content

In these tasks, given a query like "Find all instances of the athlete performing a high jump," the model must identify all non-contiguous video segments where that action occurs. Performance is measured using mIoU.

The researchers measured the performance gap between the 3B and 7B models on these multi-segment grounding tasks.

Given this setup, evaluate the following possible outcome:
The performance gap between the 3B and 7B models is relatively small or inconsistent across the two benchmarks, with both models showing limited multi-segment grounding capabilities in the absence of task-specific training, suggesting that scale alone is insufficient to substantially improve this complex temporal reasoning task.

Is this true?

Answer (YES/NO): NO